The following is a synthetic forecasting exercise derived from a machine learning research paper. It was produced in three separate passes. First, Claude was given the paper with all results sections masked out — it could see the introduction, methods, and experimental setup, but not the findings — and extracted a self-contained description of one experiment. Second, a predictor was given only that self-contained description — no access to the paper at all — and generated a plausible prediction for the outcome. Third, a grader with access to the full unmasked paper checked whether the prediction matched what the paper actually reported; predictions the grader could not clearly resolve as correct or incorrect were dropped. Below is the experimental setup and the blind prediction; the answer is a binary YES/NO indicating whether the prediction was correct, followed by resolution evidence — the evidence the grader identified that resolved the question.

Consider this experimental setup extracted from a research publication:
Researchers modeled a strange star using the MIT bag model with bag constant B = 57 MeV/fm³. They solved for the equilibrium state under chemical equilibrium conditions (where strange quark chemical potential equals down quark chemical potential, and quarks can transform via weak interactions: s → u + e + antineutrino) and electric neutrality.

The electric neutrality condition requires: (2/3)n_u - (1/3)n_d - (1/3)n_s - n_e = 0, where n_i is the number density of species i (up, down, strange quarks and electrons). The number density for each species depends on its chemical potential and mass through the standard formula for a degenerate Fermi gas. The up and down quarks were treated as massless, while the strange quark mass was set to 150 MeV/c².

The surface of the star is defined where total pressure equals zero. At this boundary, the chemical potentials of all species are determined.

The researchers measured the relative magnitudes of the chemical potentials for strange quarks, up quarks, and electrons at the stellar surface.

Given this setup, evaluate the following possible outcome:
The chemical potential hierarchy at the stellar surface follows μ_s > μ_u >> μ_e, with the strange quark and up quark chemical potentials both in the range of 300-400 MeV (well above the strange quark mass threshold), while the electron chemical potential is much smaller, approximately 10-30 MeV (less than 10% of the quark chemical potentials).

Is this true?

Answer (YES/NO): NO